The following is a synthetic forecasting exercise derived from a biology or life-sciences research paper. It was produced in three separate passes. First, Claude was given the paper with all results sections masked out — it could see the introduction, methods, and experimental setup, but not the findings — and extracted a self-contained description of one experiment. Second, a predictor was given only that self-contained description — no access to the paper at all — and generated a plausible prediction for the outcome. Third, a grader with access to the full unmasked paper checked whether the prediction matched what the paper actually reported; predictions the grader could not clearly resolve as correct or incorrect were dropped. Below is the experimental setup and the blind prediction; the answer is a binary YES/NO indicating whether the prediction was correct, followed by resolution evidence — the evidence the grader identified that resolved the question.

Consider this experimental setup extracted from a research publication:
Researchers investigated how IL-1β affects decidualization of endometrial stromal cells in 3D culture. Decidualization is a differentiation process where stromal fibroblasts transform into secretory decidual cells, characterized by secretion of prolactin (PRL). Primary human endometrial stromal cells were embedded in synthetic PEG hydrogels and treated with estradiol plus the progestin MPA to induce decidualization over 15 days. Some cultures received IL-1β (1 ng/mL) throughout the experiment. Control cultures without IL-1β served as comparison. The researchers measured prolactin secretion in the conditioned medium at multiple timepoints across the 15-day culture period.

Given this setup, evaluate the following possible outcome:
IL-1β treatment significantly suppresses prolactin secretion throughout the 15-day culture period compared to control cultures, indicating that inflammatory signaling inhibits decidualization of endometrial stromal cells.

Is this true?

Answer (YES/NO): YES